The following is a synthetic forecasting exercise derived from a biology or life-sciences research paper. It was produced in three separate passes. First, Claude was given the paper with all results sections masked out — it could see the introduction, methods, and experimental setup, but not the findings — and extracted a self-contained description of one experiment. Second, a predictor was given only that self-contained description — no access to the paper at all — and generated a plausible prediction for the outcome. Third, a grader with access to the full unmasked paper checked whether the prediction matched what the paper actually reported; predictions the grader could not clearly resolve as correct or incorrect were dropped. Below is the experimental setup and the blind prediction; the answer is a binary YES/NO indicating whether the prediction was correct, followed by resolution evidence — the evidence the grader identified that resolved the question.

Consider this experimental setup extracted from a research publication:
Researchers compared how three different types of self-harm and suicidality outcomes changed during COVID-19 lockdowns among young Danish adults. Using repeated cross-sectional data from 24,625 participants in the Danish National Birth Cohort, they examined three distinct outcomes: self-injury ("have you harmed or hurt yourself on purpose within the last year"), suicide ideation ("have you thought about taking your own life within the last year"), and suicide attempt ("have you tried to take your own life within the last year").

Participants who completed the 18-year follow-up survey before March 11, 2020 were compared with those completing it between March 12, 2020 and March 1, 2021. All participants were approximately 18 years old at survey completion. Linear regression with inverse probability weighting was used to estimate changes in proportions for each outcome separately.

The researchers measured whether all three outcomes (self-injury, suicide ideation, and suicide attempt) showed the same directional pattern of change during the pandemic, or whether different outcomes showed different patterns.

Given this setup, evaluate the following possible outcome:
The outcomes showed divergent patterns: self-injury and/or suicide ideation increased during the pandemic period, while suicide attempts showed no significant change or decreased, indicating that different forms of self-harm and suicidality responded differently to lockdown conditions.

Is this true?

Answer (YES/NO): NO